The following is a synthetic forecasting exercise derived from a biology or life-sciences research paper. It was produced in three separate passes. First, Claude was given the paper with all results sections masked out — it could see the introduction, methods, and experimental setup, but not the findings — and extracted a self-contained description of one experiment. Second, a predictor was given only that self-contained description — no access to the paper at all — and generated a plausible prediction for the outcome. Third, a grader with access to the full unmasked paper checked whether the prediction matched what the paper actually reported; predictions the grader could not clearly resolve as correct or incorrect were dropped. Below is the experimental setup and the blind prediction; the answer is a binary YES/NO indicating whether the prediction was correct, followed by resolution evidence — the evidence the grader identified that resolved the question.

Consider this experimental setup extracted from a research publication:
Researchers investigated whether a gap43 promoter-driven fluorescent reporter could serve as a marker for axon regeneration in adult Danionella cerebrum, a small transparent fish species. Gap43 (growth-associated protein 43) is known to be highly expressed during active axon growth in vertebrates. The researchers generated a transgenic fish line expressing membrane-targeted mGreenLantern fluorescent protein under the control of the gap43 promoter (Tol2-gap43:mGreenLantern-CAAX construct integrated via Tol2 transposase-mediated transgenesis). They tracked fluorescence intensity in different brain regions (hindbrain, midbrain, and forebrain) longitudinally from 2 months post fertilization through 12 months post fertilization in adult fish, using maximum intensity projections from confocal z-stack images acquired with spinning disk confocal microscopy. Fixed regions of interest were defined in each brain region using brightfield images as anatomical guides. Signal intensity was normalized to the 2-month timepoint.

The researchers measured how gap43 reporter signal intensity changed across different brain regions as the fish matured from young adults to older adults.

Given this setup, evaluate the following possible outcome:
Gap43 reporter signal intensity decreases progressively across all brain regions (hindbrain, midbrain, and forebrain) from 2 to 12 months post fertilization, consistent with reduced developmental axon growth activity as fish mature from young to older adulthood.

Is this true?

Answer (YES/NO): NO